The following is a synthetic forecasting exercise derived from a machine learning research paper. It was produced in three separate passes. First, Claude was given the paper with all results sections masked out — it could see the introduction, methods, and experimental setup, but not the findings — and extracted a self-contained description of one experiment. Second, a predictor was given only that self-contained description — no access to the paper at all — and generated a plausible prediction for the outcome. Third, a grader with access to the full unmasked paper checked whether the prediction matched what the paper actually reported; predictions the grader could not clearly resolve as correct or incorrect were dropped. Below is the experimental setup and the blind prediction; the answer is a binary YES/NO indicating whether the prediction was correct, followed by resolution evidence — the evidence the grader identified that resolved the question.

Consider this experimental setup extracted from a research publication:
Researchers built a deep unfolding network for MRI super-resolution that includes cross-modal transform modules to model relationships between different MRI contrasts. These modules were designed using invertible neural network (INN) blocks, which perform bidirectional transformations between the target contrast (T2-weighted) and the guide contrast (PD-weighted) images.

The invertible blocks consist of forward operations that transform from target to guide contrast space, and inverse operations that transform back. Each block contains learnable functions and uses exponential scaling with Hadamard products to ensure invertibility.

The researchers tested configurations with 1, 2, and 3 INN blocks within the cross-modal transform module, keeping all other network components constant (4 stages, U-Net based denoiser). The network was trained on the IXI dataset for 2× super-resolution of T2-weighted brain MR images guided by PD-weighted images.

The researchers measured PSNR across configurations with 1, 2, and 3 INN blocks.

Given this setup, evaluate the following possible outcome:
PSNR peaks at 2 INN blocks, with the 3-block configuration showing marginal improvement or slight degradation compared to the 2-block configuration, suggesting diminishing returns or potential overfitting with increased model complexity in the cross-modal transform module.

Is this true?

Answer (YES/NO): NO